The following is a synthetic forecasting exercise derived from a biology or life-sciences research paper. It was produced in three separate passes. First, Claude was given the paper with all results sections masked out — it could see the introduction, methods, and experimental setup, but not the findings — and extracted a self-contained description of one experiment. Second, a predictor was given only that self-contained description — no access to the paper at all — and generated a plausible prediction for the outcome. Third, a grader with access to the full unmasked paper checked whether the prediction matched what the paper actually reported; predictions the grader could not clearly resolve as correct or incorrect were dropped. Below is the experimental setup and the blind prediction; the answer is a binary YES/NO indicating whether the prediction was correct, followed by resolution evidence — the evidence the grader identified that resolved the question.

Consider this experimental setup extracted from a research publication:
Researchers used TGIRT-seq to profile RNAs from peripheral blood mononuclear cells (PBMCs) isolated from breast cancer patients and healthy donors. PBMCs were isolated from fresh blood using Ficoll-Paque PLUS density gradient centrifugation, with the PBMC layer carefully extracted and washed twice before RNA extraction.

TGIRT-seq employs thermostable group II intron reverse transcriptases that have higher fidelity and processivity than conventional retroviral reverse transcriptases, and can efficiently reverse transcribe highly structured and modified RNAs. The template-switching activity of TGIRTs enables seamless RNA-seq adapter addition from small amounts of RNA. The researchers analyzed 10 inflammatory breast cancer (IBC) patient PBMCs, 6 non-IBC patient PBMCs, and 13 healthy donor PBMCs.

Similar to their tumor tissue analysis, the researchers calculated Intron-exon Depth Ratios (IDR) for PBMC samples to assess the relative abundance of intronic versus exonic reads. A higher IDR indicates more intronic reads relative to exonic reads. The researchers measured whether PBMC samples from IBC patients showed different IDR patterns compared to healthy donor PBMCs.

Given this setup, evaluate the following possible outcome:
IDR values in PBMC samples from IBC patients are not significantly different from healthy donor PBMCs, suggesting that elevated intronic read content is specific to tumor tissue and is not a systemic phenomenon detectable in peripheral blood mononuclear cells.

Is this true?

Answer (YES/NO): NO